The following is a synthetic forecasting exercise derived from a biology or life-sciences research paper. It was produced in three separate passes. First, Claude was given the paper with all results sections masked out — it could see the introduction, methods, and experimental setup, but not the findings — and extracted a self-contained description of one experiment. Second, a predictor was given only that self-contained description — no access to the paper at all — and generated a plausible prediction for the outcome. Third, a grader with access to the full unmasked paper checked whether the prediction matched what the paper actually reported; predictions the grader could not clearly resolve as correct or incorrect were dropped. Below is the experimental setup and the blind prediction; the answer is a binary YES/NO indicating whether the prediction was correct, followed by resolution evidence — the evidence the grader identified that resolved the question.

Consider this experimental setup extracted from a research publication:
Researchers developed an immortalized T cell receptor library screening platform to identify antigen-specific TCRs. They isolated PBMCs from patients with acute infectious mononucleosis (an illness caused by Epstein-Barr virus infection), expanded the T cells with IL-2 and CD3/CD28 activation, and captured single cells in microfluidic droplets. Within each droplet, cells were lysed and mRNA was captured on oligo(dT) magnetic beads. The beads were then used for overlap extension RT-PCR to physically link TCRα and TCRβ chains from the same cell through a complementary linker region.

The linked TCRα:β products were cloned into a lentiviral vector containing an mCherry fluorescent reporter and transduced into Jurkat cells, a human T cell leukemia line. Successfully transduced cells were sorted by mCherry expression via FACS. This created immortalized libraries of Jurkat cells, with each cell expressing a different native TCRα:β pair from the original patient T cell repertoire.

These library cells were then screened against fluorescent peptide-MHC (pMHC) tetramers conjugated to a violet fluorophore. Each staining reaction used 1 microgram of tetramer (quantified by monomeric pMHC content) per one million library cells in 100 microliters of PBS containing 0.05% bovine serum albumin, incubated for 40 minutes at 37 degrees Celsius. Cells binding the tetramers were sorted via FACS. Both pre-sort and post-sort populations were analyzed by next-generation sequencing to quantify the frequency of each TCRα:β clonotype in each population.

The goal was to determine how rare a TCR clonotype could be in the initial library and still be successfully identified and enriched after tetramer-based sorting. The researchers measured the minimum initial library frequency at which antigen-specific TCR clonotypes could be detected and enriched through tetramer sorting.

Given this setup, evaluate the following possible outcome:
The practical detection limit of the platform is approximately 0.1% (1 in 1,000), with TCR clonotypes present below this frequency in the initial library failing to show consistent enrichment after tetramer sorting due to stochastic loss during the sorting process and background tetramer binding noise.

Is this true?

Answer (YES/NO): NO